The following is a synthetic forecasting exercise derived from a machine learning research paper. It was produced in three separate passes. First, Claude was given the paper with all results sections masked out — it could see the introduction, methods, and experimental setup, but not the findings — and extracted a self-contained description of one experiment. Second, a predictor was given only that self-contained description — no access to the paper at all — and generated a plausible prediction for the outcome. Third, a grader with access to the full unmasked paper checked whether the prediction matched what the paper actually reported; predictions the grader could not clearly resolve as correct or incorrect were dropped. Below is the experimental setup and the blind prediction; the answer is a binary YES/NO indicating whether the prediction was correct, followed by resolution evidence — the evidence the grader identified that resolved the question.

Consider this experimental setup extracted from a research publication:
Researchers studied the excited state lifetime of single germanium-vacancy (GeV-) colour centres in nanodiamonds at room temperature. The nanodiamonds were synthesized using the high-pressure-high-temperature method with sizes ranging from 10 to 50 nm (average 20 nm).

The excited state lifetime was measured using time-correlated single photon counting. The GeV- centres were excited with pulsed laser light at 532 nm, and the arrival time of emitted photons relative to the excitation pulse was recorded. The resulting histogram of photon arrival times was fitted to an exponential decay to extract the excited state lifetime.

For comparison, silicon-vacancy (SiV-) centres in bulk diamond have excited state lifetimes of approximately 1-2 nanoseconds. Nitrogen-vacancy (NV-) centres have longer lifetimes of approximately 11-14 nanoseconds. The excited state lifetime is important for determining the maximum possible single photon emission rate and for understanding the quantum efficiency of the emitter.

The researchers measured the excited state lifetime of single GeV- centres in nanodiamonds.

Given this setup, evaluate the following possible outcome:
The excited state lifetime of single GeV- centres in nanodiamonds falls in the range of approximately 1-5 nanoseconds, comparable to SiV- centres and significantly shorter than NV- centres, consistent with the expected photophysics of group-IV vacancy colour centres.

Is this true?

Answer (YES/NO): NO